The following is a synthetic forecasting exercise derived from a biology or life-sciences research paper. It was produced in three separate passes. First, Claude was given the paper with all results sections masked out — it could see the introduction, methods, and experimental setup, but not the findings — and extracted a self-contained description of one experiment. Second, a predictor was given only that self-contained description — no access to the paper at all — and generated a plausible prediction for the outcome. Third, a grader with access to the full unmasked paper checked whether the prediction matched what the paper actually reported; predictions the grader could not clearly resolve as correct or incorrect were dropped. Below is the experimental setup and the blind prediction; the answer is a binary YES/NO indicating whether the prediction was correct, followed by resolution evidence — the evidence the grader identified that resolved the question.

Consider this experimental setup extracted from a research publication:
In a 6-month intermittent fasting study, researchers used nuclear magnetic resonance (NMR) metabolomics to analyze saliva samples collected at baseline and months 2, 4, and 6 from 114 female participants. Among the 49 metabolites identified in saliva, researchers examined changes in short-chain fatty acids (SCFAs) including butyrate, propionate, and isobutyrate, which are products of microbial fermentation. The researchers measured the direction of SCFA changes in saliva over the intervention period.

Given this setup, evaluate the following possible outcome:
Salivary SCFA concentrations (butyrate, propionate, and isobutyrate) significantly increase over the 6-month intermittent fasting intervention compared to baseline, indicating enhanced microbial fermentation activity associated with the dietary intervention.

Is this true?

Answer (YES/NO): YES